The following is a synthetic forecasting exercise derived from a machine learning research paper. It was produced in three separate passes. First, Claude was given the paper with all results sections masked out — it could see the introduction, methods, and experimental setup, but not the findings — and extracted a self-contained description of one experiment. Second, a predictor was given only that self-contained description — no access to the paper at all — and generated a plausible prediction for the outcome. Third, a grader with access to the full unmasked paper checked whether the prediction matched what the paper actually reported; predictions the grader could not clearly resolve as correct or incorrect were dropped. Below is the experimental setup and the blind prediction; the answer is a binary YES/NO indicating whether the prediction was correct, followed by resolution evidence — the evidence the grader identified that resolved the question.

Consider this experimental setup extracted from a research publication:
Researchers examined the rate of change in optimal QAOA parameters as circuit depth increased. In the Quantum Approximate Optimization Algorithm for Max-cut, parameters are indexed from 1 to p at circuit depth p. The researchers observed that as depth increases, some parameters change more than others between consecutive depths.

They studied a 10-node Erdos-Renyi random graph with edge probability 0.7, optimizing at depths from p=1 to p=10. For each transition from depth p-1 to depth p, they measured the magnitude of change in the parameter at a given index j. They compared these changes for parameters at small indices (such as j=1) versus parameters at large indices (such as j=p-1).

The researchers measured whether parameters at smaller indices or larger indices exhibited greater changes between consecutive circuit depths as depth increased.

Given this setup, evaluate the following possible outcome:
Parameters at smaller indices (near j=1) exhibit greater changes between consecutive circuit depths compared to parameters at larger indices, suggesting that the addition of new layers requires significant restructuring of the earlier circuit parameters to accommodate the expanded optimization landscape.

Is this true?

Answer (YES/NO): NO